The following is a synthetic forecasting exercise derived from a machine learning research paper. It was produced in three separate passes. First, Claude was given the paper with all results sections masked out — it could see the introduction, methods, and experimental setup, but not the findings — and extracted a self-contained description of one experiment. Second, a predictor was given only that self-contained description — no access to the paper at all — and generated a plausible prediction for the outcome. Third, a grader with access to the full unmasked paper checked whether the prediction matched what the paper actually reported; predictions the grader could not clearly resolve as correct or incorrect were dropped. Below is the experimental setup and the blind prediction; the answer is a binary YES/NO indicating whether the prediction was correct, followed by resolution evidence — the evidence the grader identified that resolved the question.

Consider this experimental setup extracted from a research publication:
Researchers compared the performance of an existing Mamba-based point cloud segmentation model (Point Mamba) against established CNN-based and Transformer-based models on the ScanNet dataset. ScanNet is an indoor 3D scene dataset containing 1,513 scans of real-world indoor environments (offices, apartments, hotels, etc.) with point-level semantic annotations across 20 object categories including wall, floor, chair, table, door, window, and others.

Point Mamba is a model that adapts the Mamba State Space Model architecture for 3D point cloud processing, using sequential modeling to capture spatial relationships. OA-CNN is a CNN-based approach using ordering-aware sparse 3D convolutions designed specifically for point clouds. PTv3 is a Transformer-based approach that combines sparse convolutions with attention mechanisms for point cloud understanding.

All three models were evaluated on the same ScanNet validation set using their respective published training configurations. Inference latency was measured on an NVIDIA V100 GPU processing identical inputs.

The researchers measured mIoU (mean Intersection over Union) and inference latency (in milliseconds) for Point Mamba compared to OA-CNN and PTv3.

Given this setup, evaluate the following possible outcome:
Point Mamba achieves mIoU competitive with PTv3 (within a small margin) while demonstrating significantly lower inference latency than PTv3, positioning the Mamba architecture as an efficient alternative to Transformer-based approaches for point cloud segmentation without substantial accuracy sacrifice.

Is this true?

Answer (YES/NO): NO